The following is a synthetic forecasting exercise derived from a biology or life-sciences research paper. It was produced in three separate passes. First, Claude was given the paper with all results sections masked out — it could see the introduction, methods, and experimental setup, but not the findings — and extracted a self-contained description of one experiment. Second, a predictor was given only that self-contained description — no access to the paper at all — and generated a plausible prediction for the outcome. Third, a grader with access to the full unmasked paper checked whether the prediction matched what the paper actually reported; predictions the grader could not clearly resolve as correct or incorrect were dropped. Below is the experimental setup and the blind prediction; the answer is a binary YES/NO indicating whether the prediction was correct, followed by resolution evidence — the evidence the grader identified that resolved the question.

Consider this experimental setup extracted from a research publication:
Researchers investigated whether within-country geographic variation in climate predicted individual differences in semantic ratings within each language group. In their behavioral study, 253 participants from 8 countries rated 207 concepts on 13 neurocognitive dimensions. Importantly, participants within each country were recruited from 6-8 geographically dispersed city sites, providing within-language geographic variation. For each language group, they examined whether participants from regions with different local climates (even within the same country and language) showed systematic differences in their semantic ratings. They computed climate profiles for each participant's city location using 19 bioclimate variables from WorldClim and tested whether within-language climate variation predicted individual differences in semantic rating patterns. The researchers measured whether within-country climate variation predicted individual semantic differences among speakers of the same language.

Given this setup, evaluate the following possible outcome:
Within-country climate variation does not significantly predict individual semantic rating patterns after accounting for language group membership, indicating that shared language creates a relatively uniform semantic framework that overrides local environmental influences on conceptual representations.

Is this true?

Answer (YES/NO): NO